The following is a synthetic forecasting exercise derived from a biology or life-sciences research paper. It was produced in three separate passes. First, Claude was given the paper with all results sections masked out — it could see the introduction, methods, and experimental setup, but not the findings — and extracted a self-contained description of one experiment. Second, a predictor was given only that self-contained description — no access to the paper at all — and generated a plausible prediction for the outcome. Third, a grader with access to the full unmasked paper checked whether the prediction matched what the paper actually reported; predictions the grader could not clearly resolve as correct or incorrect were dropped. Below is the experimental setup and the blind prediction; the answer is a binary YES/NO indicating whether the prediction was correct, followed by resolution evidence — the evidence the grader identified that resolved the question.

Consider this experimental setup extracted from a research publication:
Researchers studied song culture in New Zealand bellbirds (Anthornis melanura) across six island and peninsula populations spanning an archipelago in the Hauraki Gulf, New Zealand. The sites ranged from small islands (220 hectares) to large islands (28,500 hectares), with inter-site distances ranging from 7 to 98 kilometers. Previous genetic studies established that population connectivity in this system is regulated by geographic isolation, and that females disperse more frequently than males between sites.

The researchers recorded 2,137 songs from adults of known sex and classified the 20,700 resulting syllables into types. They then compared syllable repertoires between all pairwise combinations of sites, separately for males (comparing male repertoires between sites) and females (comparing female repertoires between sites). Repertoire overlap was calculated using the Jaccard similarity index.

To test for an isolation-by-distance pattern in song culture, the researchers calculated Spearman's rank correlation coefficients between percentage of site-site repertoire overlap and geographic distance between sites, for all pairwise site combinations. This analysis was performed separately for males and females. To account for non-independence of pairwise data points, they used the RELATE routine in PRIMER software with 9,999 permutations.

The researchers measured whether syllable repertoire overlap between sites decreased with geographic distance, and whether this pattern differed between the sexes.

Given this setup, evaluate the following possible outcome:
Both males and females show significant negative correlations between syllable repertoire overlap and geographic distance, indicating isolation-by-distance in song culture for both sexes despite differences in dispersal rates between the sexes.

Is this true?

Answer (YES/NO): NO